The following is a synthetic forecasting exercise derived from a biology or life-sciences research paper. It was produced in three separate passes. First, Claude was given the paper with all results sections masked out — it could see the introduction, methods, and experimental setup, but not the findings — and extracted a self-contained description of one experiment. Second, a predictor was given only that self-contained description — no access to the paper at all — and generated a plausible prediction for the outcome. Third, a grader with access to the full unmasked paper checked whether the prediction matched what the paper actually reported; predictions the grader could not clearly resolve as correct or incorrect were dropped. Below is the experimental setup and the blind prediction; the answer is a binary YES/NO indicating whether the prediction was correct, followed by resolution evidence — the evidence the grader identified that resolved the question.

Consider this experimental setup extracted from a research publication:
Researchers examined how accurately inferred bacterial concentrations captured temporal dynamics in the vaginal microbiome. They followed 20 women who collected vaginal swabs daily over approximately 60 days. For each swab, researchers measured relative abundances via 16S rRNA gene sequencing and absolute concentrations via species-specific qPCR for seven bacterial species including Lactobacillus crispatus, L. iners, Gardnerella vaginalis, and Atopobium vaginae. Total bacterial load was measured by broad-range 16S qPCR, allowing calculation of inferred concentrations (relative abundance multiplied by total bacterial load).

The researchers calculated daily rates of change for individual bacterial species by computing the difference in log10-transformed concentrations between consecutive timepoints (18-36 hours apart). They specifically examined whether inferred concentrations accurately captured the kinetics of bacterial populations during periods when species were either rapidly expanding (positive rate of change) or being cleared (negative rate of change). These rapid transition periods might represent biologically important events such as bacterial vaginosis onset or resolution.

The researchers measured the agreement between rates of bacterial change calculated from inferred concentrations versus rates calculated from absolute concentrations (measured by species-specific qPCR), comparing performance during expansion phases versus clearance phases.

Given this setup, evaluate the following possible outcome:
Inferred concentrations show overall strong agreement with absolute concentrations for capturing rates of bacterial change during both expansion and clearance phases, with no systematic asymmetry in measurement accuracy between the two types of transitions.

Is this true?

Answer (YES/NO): NO